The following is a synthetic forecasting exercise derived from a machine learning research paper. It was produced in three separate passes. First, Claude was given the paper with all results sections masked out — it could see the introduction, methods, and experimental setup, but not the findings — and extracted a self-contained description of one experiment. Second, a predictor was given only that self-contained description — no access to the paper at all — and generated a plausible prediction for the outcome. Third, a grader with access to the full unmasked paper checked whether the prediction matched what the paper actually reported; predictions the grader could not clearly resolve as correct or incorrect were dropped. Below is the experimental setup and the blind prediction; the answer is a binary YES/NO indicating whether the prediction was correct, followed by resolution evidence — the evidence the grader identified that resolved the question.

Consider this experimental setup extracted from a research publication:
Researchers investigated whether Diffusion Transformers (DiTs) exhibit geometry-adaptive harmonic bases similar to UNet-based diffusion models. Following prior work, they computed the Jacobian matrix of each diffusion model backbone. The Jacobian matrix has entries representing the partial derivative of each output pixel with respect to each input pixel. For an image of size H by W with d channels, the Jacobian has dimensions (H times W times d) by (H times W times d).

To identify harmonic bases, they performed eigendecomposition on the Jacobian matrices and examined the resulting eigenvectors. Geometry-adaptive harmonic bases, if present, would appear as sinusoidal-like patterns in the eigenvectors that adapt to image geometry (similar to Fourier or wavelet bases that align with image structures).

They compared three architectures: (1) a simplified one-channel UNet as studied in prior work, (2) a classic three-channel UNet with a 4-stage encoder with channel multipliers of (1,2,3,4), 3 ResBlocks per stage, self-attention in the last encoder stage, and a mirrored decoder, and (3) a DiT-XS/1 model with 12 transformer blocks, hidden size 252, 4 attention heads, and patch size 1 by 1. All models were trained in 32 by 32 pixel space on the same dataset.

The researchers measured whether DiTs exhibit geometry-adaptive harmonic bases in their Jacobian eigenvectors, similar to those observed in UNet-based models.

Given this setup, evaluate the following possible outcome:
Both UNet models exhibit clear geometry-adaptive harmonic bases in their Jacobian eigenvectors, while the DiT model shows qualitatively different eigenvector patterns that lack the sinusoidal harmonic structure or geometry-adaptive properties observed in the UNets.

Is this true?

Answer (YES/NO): YES